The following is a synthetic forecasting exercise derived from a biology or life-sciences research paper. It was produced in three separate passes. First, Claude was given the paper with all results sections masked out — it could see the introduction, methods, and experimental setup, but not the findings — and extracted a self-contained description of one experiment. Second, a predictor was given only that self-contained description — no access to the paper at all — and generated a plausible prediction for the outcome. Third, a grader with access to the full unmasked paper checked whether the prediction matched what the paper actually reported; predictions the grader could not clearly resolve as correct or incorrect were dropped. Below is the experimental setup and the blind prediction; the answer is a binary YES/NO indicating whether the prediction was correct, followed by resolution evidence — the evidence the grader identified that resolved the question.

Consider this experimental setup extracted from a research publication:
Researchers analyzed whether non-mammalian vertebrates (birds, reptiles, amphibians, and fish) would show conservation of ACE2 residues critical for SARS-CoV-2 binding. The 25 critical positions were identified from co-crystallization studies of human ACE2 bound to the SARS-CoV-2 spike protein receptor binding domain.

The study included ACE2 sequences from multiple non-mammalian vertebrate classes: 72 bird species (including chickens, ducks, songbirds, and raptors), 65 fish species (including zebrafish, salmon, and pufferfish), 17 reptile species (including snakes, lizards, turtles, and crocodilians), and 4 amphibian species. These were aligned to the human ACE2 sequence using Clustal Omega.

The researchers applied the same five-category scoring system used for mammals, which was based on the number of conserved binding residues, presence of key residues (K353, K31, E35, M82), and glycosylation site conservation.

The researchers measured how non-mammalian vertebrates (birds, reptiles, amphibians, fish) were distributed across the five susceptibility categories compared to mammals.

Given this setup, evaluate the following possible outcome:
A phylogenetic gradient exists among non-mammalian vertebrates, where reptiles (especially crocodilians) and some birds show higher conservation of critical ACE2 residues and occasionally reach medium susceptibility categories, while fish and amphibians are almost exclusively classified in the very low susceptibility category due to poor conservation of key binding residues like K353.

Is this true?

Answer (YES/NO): NO